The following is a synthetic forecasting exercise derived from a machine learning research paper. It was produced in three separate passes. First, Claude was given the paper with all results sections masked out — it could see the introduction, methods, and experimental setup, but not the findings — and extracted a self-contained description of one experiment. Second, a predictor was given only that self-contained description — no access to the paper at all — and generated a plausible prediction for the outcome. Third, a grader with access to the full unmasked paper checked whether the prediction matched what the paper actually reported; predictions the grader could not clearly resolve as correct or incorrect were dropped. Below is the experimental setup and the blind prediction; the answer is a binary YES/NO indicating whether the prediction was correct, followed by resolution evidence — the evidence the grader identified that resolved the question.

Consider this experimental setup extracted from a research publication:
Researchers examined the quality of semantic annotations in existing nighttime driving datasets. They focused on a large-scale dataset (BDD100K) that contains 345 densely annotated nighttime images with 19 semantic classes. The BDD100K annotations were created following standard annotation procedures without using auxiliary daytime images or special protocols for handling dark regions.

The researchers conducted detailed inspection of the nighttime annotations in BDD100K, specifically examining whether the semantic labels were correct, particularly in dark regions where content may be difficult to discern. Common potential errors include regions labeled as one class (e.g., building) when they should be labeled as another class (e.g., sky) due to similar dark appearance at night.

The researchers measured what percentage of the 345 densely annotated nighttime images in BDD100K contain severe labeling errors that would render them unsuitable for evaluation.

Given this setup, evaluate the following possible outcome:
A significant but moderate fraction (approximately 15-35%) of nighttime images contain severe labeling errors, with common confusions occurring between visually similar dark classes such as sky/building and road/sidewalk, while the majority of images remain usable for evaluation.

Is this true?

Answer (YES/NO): NO